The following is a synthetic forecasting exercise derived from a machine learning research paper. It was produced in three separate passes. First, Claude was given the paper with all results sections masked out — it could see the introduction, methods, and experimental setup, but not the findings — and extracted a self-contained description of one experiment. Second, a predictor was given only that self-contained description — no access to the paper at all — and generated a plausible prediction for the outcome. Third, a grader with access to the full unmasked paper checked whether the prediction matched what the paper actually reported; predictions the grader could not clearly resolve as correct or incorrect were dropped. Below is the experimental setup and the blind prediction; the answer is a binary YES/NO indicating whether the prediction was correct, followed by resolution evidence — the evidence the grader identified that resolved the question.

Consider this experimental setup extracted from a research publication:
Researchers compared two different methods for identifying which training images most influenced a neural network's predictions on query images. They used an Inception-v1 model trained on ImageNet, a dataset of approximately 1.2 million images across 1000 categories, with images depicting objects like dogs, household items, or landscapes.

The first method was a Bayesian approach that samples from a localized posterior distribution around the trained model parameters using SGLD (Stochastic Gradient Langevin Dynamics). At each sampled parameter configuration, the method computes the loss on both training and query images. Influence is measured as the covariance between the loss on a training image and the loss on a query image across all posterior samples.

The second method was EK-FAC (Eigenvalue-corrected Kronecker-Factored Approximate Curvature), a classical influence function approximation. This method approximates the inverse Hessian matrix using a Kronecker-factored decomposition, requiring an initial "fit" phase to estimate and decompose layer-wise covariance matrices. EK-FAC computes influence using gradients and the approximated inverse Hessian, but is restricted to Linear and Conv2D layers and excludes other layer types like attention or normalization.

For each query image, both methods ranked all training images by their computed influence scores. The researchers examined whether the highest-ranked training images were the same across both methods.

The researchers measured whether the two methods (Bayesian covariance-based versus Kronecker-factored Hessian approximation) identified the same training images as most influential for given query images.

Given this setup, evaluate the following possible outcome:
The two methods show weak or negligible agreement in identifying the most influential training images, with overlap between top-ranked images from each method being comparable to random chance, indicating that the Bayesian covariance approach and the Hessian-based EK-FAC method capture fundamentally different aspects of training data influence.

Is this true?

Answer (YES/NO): NO